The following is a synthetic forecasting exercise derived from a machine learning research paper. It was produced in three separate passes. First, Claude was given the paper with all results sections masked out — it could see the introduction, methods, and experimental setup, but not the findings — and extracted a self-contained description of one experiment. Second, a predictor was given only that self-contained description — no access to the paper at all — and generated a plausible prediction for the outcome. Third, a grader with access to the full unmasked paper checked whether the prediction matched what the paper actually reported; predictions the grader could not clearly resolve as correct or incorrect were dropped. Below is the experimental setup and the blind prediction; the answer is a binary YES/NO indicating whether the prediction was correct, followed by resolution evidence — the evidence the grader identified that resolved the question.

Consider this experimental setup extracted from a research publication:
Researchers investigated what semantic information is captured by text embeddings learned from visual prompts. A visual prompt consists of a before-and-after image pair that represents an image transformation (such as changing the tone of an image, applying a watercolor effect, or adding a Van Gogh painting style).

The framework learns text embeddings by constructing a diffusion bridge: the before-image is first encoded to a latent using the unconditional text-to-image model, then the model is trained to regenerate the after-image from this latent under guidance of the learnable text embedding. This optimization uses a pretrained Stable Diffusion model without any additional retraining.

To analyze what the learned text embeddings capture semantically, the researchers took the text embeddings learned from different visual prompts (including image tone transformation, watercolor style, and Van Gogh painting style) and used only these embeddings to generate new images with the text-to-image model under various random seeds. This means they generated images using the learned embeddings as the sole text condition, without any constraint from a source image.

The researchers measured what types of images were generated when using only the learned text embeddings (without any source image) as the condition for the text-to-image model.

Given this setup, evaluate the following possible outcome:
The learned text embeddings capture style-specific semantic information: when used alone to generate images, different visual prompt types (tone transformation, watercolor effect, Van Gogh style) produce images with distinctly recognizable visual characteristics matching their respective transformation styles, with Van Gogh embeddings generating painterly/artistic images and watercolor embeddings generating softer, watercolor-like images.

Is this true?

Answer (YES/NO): YES